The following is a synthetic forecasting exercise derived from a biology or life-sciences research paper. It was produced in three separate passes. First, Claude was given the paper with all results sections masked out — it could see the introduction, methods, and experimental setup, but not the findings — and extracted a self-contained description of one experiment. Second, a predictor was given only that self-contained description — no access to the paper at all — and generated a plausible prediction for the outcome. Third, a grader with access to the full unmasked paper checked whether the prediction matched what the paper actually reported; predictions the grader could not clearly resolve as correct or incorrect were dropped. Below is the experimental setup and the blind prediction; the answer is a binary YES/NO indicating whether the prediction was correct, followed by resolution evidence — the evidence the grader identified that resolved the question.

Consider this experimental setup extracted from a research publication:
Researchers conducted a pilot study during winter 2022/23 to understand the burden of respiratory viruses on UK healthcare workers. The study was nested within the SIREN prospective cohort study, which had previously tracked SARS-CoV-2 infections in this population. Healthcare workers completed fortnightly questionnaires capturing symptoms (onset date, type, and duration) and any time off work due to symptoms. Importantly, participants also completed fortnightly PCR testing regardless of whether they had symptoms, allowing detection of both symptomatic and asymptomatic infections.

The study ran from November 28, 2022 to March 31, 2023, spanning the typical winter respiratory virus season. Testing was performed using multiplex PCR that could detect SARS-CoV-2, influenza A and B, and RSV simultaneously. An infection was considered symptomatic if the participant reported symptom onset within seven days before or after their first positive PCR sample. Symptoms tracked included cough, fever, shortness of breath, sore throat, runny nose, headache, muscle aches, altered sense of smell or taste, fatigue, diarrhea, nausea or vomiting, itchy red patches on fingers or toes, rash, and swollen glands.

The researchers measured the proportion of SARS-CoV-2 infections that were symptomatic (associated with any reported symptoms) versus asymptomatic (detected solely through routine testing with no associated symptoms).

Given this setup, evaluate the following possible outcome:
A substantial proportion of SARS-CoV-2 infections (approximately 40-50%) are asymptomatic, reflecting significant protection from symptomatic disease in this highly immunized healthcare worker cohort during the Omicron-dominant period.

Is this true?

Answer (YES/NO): YES